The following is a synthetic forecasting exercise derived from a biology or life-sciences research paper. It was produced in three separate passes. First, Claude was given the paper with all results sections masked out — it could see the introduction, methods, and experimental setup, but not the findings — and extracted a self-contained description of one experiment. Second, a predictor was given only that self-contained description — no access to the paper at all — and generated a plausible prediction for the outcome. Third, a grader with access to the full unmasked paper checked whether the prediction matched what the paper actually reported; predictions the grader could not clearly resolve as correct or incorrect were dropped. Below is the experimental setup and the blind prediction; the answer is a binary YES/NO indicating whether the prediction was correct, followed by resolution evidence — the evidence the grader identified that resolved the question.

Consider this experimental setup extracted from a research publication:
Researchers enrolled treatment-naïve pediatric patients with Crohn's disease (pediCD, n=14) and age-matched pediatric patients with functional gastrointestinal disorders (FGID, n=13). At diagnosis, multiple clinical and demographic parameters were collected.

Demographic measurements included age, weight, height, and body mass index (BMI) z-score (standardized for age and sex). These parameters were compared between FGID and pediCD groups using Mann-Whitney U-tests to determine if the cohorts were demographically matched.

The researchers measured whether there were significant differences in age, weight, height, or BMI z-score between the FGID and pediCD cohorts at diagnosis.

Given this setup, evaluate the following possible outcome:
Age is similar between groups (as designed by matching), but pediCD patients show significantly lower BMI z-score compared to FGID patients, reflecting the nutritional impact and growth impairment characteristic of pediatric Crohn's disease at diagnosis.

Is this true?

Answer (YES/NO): NO